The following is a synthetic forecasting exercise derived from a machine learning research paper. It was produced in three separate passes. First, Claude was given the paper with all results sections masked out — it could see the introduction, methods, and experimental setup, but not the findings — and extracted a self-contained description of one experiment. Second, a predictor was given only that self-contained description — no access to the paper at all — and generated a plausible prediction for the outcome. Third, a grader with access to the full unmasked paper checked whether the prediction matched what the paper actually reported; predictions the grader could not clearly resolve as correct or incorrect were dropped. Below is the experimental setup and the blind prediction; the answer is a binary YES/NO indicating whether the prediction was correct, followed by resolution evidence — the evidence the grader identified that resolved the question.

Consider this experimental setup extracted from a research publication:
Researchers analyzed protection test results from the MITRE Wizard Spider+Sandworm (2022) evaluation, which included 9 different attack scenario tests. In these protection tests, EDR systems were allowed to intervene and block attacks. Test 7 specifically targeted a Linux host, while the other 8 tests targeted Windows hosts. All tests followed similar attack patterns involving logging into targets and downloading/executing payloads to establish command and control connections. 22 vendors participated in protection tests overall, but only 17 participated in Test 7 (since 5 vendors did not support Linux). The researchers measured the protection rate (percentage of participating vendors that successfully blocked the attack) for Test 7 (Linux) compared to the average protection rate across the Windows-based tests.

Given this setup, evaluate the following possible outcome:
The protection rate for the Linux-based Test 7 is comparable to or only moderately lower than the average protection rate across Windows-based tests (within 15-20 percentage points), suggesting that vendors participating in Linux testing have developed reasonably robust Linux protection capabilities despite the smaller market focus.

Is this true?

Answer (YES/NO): NO